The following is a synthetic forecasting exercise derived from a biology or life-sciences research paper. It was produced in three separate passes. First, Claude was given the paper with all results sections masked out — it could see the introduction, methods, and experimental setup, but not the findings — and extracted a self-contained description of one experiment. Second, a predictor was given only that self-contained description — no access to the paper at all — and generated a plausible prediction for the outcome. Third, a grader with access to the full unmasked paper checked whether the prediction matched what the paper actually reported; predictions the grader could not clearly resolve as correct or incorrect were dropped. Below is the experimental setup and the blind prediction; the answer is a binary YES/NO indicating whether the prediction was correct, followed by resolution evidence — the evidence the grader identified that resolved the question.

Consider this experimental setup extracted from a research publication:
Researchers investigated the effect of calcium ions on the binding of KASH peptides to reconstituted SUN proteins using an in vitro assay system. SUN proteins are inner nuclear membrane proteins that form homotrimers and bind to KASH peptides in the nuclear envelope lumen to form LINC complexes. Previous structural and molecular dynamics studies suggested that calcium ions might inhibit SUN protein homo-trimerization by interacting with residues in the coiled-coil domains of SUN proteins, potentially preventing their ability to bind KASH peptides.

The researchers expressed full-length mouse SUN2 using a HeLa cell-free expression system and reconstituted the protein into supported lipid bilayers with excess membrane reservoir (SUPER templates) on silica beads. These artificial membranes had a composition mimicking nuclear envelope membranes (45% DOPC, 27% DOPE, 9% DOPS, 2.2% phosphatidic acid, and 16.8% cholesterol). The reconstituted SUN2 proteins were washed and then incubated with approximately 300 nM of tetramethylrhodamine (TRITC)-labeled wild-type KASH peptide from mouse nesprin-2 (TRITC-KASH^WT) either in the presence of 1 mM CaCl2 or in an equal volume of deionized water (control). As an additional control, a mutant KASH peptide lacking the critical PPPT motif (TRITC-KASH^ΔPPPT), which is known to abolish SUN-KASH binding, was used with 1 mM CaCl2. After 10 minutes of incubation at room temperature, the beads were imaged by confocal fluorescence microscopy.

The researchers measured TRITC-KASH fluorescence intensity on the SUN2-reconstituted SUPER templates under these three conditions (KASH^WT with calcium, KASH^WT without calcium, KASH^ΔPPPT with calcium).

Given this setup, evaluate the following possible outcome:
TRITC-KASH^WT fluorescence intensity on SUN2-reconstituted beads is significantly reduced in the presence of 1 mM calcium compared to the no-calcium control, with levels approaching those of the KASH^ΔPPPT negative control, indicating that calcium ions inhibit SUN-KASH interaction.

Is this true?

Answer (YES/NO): NO